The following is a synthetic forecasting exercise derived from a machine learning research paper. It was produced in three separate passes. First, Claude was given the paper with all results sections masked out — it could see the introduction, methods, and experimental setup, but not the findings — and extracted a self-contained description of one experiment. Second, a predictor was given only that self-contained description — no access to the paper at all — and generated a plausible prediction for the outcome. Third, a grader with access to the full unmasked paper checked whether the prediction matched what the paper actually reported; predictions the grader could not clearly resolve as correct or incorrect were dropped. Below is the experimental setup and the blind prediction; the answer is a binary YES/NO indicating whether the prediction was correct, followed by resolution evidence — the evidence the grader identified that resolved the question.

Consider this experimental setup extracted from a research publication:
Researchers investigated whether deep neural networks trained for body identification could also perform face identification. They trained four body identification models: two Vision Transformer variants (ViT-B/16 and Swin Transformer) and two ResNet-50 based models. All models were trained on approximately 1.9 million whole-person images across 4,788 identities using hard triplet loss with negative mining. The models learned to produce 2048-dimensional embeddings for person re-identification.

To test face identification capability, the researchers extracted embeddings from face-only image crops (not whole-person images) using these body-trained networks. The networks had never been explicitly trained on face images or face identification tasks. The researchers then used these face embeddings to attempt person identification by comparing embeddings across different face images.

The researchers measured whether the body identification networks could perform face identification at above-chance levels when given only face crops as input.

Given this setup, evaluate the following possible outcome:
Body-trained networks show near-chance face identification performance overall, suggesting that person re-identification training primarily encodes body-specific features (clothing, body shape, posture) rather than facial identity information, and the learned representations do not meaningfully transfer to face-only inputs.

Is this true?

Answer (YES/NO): NO